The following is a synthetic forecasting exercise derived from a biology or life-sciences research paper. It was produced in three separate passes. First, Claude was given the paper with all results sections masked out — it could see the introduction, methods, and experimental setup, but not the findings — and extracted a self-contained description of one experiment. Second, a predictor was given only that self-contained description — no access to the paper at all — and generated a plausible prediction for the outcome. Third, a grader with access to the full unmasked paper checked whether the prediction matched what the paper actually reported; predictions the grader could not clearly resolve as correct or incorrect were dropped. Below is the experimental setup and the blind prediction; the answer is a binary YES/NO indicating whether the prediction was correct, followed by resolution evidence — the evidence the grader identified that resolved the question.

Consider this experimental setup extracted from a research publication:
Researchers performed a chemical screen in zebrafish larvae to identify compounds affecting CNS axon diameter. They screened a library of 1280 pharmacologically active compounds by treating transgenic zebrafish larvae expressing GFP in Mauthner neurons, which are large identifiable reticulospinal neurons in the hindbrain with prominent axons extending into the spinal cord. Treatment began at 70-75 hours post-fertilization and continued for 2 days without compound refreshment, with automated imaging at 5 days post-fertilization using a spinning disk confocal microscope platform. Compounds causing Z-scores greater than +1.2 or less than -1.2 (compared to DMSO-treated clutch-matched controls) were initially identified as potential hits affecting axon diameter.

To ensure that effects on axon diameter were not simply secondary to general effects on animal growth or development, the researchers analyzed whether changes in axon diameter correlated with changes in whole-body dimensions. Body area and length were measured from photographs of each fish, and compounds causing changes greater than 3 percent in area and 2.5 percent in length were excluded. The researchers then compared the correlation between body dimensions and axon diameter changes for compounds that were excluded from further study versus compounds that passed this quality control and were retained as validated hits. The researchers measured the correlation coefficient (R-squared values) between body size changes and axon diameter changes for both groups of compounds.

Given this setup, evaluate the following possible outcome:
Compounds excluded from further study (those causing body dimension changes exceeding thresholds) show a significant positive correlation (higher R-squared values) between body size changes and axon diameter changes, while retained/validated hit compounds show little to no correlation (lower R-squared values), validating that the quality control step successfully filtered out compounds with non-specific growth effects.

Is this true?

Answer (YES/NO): YES